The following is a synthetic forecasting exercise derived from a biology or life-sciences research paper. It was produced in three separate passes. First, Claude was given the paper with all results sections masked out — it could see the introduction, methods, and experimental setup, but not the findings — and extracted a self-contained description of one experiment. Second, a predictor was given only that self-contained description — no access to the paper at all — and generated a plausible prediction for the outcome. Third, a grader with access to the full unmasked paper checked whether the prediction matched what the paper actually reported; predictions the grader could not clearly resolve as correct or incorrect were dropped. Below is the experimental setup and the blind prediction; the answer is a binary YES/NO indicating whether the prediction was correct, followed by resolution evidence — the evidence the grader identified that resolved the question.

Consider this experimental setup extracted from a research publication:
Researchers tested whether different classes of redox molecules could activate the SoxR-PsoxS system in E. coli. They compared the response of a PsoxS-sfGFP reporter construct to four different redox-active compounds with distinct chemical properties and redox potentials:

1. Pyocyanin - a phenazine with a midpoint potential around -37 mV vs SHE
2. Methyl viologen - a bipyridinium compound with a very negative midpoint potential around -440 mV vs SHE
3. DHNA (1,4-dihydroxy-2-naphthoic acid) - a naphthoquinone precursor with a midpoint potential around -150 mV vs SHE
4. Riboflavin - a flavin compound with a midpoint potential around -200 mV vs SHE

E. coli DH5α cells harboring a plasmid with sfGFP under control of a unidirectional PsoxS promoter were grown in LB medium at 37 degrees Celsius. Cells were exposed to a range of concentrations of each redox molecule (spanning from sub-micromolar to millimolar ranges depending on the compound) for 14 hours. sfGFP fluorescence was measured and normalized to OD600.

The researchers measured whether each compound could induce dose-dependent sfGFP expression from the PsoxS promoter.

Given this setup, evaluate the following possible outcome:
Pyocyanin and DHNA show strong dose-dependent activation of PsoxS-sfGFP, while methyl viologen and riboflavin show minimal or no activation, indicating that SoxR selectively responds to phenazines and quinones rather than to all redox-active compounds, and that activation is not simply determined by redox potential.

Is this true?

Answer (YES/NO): NO